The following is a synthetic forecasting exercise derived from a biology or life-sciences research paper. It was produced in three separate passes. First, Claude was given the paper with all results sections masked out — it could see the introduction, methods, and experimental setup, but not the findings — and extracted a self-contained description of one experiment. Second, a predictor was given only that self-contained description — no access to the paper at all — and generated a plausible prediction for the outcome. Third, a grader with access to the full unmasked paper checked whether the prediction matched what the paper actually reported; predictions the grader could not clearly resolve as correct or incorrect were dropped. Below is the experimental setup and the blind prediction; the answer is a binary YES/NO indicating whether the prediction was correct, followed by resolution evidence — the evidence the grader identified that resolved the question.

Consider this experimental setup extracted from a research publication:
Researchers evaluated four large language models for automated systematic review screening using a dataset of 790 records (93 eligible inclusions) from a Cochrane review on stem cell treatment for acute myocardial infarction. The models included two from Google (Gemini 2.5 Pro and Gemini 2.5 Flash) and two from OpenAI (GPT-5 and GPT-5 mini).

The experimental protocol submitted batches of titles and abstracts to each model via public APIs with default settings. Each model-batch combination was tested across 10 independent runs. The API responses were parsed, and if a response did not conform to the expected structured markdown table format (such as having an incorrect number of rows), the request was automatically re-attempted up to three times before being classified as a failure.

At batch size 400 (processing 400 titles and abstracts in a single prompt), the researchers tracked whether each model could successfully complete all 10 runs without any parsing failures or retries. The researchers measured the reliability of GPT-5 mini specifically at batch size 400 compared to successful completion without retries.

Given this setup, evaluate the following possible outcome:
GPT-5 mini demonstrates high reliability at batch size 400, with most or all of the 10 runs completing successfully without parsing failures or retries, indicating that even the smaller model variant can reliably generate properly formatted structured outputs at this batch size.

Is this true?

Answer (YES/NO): YES